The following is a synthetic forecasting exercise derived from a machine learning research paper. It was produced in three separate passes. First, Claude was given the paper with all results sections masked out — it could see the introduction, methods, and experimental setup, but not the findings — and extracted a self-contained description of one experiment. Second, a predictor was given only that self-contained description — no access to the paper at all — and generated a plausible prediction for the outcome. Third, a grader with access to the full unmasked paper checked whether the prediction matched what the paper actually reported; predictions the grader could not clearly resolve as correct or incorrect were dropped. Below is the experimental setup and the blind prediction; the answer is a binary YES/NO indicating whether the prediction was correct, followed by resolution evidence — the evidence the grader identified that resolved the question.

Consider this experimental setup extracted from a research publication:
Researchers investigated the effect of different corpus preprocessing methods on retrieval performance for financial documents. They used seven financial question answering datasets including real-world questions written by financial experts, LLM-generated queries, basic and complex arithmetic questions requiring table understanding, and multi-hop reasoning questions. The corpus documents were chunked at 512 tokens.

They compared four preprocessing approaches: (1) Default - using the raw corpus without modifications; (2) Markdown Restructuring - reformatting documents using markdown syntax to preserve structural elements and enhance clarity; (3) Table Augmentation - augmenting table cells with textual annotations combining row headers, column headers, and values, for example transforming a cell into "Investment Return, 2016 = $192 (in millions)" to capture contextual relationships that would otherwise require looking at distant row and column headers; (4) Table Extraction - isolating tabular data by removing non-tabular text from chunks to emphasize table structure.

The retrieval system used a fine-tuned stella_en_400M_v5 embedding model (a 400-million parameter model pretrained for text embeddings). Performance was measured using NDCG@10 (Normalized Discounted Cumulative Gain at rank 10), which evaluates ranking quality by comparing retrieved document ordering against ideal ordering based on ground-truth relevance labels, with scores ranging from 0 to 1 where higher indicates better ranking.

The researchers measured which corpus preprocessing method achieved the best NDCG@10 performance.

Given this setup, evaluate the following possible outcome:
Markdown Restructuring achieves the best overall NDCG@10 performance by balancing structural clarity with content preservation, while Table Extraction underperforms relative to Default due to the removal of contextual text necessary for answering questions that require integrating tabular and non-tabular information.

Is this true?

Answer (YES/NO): YES